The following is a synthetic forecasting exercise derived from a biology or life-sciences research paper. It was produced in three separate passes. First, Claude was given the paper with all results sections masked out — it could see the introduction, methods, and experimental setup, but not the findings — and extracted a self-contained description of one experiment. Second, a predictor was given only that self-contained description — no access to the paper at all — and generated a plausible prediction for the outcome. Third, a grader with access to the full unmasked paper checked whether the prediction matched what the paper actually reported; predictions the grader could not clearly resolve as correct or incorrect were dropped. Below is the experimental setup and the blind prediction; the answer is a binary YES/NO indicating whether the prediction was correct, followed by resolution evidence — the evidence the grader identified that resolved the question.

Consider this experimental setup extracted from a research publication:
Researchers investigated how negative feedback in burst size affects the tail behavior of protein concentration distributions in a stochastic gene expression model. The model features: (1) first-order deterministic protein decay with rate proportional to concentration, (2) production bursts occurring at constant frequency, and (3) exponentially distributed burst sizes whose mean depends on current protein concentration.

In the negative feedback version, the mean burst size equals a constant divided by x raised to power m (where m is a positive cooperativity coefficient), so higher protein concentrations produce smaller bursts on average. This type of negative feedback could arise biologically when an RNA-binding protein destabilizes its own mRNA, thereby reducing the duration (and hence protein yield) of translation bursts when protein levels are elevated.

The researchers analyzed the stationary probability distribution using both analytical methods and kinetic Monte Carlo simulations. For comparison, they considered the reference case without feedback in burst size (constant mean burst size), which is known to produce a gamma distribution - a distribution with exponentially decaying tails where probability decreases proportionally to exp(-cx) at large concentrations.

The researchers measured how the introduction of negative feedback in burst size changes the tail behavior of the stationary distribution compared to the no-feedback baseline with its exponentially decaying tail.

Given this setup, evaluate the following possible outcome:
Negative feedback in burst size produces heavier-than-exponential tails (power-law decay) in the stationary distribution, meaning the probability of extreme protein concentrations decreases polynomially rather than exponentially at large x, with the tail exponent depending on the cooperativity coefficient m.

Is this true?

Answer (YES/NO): YES